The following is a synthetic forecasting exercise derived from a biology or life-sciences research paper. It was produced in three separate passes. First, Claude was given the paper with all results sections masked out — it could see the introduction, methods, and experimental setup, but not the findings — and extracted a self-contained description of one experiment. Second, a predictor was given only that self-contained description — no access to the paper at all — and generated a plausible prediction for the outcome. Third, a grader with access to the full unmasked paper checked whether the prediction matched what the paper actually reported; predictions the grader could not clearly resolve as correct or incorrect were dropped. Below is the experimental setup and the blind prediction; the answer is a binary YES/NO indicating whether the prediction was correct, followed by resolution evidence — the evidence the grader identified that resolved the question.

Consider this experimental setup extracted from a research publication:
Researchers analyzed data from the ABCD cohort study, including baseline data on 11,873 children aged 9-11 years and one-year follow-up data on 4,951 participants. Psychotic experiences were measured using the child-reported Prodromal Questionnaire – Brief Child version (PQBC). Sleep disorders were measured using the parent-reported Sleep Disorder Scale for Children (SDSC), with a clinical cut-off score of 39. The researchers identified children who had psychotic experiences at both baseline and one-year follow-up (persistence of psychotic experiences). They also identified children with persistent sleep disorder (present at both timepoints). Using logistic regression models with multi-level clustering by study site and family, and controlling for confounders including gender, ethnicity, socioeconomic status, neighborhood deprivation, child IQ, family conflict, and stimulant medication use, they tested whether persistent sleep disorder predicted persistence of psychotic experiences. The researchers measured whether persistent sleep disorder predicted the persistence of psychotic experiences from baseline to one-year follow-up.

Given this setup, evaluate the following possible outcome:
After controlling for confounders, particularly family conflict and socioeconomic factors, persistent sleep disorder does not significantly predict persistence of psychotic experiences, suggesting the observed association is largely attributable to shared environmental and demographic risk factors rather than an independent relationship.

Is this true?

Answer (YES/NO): NO